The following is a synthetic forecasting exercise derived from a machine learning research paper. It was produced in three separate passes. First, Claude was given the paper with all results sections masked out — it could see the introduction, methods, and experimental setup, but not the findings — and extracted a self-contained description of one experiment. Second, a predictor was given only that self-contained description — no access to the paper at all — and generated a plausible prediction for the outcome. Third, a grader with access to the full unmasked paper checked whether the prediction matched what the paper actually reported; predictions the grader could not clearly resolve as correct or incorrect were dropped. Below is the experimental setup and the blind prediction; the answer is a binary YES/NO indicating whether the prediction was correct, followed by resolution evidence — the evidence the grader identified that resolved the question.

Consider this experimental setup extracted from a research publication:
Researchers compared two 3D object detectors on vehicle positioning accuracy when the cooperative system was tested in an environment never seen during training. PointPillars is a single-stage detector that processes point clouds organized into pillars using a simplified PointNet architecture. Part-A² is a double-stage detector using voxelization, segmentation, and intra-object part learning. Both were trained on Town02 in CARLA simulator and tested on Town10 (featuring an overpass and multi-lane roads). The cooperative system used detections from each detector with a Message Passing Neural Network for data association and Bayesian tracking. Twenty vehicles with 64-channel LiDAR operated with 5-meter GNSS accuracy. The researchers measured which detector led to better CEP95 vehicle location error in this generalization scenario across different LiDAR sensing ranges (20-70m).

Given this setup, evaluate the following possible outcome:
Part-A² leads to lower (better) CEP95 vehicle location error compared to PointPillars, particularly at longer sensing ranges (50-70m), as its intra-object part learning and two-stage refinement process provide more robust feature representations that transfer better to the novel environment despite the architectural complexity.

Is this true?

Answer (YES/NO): NO